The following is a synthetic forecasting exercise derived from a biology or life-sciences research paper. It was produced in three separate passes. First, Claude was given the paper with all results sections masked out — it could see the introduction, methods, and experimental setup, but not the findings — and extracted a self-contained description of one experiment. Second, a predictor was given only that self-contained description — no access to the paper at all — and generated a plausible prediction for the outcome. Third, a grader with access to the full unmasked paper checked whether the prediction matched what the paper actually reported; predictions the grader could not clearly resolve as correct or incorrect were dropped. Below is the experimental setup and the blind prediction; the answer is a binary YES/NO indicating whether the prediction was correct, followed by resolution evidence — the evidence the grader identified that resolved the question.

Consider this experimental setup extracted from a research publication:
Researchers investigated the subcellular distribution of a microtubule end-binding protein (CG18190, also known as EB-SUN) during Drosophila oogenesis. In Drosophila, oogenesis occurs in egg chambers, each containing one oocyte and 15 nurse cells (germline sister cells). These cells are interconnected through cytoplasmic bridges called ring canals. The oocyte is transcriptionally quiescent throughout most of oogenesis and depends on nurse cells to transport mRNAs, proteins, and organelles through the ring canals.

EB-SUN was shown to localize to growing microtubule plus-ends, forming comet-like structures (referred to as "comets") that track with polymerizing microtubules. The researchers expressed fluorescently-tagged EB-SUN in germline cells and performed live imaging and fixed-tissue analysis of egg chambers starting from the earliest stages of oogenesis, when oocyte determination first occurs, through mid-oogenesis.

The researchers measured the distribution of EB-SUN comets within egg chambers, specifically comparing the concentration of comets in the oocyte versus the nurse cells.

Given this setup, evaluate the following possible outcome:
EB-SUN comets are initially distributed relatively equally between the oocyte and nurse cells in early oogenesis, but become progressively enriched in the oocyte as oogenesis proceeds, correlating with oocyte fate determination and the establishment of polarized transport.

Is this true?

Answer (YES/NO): NO